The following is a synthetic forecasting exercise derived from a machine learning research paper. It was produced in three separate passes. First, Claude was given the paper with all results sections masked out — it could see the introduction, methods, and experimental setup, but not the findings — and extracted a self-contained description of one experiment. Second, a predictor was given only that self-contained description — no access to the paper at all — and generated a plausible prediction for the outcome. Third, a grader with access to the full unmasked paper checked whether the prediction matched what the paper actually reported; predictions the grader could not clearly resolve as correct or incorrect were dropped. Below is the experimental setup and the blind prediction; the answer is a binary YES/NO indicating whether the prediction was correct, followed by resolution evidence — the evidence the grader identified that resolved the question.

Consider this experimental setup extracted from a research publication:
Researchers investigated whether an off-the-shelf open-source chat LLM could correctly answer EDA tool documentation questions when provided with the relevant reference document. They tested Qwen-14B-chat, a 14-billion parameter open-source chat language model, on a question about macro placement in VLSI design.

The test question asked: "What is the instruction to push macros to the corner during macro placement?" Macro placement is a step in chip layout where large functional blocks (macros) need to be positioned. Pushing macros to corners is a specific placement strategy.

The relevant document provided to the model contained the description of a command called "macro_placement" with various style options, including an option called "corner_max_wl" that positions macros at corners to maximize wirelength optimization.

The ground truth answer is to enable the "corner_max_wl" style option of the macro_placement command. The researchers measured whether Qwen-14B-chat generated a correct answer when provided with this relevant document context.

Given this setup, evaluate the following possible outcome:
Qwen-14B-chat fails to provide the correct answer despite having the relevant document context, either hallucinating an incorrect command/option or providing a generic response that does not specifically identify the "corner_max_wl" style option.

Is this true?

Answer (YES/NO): YES